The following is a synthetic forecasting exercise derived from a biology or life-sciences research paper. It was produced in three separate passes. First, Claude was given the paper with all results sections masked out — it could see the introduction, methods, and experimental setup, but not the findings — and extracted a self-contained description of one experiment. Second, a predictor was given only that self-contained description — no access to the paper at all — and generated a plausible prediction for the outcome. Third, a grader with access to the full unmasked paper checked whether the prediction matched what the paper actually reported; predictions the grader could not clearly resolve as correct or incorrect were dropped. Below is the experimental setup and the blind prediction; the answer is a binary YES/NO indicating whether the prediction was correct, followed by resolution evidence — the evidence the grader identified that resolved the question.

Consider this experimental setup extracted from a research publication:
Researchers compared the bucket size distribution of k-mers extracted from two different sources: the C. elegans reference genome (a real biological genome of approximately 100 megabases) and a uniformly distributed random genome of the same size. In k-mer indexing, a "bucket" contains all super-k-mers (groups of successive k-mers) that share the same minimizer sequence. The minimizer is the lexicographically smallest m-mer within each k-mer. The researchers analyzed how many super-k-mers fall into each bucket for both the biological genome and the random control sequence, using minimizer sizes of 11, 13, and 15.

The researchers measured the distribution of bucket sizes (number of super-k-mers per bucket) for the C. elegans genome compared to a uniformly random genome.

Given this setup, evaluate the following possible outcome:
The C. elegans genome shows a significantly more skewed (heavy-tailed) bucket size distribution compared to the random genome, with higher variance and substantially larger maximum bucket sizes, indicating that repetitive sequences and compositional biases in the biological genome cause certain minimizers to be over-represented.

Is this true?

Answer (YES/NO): YES